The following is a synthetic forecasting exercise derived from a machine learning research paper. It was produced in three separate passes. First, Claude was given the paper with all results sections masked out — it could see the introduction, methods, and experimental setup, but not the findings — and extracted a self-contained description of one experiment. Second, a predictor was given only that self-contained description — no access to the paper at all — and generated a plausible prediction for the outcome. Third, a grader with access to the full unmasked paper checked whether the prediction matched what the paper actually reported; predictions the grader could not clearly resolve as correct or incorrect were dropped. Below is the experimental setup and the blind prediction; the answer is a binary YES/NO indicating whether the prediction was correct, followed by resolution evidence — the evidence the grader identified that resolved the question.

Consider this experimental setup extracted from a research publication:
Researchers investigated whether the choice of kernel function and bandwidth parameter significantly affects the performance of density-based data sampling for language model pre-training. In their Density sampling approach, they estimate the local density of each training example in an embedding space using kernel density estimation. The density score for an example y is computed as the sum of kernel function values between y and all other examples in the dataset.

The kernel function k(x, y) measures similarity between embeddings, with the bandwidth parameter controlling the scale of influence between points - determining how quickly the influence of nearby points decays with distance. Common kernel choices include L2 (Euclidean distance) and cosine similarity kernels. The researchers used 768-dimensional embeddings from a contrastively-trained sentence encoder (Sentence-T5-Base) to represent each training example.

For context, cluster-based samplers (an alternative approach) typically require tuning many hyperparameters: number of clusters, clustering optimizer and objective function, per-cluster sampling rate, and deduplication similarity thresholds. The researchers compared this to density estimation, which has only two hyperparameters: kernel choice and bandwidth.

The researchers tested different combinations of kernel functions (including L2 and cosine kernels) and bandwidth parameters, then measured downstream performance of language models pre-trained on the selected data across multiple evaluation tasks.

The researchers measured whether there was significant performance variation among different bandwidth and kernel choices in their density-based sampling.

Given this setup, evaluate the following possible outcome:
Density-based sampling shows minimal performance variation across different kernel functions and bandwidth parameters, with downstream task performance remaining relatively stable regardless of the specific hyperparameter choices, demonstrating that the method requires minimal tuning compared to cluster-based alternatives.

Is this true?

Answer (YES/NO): YES